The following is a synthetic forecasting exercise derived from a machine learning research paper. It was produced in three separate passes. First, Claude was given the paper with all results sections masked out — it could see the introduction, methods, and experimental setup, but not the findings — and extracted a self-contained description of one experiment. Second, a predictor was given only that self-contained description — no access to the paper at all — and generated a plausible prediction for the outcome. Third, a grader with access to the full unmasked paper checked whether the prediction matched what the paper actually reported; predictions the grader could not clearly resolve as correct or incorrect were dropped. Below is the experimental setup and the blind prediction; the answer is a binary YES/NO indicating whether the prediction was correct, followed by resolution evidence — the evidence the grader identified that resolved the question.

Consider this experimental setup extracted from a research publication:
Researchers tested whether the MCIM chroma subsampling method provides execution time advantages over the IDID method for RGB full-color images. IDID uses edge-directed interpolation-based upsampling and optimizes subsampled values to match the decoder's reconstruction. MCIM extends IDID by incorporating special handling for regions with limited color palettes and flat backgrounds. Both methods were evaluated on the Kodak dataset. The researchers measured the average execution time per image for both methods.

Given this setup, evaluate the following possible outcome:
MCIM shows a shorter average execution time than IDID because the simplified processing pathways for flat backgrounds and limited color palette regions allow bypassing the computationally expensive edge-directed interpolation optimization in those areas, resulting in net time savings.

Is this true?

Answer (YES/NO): YES